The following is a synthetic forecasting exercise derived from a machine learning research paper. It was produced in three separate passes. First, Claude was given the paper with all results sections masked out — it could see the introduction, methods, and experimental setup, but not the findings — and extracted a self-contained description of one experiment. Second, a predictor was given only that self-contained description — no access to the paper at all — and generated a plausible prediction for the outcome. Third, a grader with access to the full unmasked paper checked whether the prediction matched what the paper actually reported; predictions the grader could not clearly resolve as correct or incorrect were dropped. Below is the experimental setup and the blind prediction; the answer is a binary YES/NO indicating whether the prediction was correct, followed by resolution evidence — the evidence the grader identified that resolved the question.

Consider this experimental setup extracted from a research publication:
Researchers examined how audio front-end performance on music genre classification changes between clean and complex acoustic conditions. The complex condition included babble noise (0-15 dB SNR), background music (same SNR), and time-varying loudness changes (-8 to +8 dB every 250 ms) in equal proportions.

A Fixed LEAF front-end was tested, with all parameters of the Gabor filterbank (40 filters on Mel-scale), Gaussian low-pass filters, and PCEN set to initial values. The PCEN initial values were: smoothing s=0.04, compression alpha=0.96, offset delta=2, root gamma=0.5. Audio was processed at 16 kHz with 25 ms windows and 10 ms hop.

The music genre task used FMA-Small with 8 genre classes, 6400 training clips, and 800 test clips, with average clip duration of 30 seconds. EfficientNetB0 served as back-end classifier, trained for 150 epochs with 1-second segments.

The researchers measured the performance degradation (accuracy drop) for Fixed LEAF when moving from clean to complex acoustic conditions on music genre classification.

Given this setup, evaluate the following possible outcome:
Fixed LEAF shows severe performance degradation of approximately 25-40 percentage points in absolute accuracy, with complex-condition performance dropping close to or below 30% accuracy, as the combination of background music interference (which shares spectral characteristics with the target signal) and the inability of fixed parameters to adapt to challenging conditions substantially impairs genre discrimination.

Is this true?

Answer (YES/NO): NO